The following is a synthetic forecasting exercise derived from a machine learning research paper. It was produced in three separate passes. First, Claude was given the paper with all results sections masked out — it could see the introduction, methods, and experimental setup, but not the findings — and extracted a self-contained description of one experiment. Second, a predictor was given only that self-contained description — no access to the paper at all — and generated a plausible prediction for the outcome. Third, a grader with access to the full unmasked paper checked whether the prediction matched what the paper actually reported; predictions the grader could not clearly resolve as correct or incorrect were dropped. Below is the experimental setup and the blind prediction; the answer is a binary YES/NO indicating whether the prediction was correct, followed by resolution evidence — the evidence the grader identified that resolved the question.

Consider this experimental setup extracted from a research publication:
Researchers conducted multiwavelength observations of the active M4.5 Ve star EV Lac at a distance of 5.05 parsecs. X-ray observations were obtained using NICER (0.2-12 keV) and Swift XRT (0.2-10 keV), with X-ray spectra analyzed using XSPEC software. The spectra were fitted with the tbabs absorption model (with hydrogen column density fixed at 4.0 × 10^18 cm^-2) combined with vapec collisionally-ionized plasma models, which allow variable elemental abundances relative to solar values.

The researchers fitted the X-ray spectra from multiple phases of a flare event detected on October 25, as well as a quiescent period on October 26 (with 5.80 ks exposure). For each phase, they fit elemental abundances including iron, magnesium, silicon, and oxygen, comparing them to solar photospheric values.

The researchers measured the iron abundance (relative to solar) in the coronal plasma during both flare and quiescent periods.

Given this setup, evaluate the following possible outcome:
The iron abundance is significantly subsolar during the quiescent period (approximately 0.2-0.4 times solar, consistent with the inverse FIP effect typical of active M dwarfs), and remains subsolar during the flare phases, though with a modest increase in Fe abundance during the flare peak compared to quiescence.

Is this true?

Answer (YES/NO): NO